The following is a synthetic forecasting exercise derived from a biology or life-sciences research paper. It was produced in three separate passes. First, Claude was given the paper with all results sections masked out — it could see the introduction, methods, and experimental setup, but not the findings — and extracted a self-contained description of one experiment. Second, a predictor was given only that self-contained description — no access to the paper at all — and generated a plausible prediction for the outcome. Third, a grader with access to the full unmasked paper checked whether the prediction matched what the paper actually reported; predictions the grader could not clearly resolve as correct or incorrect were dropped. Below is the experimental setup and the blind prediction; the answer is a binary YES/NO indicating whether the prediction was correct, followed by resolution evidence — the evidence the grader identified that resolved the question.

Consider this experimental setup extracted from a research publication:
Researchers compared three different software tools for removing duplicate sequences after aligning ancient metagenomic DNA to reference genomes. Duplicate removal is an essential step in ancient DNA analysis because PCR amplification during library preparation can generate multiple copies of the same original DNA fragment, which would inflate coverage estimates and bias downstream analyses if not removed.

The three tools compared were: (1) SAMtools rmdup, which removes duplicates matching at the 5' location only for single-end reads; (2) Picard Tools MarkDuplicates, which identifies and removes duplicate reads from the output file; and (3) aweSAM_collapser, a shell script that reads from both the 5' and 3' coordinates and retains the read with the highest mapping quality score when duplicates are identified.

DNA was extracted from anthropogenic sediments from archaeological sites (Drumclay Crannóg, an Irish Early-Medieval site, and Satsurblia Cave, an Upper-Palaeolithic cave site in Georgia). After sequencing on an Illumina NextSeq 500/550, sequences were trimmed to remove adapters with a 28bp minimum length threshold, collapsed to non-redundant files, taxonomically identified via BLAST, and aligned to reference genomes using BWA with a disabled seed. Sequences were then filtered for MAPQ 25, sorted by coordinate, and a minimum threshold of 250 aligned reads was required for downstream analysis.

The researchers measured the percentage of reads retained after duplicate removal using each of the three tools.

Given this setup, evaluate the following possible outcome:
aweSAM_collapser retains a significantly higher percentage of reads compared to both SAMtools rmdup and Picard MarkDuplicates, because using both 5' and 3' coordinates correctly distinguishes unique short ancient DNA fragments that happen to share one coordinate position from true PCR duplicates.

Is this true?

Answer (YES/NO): YES